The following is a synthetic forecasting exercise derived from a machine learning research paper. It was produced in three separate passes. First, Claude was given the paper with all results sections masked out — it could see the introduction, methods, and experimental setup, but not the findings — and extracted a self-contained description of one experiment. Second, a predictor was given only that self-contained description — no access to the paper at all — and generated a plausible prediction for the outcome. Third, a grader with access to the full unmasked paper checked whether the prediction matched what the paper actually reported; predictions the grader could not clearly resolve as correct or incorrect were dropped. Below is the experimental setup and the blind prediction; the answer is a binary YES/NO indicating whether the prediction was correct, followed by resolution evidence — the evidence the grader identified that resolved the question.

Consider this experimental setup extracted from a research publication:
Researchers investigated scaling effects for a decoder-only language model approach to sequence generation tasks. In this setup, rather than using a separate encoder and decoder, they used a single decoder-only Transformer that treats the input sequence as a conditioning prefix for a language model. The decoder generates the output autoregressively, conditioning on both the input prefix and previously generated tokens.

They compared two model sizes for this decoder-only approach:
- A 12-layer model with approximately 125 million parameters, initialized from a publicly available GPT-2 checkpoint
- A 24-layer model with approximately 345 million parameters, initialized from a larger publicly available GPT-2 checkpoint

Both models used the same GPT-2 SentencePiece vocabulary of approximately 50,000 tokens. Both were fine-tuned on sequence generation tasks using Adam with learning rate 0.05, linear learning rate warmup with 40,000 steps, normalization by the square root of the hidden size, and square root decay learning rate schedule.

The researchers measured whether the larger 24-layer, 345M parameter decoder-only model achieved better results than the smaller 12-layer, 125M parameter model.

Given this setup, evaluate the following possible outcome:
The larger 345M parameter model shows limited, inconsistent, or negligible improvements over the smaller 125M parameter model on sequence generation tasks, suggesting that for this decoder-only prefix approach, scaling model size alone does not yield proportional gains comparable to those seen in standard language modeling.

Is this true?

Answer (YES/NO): YES